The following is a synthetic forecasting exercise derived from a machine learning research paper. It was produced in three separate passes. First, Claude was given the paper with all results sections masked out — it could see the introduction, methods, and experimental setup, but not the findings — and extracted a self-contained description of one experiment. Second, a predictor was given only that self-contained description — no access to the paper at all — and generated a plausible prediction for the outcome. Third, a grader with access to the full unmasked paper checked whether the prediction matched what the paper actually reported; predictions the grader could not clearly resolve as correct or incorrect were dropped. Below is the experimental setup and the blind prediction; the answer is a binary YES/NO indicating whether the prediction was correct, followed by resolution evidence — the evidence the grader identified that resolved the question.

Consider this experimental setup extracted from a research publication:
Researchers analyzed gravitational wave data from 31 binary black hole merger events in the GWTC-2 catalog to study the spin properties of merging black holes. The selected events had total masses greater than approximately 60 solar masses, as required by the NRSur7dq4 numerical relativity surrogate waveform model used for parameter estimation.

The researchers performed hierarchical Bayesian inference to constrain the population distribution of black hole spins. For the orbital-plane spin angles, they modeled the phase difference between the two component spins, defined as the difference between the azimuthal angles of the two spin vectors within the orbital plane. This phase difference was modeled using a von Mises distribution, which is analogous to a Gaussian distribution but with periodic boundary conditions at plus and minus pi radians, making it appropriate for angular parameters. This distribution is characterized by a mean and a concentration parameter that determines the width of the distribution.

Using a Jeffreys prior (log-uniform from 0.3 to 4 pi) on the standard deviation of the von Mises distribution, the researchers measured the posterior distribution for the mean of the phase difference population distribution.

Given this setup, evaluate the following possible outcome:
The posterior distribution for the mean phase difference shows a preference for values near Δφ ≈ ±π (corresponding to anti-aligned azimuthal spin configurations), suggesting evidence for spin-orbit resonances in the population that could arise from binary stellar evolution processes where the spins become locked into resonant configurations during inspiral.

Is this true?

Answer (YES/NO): YES